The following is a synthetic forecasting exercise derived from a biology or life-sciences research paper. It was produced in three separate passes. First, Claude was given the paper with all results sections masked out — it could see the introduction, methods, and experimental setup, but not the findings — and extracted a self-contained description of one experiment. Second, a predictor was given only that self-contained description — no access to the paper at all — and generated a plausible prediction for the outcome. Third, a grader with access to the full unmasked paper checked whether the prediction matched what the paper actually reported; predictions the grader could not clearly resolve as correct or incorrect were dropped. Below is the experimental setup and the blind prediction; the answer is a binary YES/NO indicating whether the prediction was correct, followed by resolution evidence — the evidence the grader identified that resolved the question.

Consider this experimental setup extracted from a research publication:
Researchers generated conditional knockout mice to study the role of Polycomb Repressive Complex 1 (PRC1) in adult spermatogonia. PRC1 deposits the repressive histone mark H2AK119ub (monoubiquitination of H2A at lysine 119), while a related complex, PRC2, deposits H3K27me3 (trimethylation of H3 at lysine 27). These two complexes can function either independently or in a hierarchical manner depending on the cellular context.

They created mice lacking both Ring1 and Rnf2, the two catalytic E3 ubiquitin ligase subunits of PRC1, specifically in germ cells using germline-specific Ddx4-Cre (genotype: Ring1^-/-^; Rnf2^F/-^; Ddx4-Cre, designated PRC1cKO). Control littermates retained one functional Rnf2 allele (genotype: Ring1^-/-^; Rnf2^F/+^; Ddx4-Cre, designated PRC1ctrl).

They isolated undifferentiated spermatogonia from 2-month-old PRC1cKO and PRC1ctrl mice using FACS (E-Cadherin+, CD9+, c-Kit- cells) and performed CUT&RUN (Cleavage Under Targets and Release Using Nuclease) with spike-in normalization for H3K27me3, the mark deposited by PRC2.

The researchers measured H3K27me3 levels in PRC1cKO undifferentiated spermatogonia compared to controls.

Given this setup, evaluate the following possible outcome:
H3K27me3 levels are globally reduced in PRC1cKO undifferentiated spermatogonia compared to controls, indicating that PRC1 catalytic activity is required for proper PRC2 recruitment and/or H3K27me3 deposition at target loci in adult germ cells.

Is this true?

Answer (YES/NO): YES